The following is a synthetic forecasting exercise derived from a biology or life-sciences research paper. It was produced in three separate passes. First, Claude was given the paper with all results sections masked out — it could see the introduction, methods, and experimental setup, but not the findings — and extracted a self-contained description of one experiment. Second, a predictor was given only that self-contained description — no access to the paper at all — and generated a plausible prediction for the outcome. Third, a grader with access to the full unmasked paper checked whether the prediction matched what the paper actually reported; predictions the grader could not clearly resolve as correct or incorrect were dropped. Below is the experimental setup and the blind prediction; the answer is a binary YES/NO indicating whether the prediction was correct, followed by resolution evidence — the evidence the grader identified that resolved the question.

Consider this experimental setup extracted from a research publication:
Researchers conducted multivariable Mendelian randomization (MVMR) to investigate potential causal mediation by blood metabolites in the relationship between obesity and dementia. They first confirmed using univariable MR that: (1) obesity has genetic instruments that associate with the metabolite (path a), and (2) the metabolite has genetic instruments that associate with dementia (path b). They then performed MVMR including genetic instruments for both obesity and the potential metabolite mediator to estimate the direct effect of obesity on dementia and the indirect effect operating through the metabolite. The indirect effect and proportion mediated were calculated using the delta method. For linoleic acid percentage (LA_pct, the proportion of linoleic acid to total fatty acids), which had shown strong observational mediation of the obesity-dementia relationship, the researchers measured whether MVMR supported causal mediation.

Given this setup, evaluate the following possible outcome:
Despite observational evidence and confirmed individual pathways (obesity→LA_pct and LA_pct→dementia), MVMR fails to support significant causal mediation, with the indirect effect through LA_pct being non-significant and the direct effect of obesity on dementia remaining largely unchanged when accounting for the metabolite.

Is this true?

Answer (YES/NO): NO